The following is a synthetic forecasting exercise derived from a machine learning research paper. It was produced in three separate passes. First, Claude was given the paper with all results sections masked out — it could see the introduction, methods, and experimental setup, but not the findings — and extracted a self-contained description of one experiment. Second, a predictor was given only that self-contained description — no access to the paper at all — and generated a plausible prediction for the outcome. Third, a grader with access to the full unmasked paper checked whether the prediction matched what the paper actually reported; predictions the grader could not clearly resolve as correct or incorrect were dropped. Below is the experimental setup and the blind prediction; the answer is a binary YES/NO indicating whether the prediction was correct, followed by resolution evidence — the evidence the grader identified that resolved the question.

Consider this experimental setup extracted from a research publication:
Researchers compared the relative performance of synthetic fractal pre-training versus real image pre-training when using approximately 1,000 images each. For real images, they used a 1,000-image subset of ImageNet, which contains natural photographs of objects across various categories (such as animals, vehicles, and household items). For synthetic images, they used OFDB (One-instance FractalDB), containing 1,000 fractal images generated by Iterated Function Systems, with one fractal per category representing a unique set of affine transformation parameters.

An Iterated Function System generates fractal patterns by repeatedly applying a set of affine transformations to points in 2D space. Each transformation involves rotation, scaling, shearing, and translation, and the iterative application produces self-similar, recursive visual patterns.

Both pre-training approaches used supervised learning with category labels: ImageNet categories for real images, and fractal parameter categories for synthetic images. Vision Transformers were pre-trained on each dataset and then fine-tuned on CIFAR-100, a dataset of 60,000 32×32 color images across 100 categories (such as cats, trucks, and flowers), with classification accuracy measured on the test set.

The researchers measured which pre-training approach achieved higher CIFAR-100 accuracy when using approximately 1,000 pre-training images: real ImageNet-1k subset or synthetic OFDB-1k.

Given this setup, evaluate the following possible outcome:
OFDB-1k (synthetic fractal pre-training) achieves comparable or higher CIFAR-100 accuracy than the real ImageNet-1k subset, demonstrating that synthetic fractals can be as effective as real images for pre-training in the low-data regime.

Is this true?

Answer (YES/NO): YES